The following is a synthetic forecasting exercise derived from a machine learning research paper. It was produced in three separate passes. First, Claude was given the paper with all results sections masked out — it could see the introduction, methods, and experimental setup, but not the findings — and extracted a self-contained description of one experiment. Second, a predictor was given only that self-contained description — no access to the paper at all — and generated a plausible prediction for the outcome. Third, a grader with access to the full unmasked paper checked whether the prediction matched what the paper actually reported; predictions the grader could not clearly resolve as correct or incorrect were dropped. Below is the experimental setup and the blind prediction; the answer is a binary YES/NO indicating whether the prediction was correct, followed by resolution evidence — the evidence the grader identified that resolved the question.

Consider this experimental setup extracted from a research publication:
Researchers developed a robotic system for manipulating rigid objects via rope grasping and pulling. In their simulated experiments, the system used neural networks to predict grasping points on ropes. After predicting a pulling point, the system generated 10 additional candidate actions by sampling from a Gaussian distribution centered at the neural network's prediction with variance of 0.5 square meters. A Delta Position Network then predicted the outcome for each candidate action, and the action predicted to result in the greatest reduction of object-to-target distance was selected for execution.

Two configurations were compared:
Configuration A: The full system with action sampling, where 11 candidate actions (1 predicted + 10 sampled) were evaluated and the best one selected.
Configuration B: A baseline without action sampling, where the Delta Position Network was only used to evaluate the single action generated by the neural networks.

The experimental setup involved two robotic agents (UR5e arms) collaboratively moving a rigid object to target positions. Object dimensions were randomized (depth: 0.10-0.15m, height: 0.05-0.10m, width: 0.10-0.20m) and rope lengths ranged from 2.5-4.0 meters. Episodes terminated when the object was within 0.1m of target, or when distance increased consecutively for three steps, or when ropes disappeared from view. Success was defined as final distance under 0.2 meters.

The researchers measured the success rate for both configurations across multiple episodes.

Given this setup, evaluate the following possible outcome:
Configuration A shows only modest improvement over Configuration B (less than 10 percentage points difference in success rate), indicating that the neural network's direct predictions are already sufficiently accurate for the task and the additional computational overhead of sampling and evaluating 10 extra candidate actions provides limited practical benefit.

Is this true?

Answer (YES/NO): NO